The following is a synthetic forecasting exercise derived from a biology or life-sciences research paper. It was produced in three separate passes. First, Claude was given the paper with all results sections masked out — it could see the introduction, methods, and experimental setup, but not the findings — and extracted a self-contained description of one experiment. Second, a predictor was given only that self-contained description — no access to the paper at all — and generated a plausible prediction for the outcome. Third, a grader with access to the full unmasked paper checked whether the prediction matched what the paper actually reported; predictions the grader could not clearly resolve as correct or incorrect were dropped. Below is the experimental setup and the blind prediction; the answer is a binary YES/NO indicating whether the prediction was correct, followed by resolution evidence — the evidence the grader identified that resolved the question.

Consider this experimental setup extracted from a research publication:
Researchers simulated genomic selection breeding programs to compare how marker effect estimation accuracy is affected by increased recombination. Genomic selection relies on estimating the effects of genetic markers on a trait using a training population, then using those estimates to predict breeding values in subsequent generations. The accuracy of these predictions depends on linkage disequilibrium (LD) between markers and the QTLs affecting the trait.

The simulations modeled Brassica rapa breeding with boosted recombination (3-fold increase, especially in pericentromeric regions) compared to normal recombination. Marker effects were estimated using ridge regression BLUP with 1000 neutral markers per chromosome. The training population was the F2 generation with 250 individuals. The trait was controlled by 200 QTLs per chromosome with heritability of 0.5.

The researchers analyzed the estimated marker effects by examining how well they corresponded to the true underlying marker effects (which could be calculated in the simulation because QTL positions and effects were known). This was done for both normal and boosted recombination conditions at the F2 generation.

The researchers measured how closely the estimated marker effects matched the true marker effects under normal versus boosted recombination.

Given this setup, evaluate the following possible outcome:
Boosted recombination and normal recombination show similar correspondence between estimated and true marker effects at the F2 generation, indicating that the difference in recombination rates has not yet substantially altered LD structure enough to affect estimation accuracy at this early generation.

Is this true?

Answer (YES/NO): NO